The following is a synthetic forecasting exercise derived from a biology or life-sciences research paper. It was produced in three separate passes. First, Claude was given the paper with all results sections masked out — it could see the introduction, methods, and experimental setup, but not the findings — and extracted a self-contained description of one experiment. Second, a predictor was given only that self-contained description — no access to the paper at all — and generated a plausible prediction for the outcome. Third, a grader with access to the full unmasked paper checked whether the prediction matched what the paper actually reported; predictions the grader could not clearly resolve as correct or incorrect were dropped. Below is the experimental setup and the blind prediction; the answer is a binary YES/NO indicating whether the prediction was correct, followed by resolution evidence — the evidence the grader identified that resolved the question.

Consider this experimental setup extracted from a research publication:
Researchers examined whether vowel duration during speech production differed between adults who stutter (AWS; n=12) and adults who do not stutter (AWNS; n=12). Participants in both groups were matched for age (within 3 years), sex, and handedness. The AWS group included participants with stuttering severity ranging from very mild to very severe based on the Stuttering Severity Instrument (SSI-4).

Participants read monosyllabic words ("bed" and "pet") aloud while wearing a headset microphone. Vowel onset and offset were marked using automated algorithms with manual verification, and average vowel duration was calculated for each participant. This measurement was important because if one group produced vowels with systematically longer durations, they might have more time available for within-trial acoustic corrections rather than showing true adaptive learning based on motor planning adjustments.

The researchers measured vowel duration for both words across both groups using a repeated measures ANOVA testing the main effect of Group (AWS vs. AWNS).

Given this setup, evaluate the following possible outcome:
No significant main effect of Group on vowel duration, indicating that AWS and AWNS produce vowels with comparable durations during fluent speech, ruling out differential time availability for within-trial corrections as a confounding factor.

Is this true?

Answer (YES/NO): YES